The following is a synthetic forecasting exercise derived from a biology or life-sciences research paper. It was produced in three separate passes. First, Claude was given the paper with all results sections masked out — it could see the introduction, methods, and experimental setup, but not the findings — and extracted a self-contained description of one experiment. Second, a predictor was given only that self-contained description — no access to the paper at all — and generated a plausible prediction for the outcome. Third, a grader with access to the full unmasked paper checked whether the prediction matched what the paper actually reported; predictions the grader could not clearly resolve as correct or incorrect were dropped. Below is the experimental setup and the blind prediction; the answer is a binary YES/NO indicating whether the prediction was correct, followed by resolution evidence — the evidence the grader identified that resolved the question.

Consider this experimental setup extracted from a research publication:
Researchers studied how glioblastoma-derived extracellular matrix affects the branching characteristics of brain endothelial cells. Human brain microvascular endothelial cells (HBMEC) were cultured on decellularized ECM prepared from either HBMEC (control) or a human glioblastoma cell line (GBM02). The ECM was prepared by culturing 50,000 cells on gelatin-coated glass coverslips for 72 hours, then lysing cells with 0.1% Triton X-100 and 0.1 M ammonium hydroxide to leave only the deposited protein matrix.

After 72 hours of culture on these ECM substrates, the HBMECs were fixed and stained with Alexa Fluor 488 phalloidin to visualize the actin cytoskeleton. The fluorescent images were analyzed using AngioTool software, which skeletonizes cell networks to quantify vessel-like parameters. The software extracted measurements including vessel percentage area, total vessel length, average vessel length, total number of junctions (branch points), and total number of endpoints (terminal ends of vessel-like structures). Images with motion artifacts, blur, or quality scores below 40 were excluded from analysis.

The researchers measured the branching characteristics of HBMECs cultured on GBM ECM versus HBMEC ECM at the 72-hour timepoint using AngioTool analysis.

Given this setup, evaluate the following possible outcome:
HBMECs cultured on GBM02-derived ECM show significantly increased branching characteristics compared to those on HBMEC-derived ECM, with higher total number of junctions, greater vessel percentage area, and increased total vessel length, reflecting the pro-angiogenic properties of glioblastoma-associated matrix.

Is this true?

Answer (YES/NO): NO